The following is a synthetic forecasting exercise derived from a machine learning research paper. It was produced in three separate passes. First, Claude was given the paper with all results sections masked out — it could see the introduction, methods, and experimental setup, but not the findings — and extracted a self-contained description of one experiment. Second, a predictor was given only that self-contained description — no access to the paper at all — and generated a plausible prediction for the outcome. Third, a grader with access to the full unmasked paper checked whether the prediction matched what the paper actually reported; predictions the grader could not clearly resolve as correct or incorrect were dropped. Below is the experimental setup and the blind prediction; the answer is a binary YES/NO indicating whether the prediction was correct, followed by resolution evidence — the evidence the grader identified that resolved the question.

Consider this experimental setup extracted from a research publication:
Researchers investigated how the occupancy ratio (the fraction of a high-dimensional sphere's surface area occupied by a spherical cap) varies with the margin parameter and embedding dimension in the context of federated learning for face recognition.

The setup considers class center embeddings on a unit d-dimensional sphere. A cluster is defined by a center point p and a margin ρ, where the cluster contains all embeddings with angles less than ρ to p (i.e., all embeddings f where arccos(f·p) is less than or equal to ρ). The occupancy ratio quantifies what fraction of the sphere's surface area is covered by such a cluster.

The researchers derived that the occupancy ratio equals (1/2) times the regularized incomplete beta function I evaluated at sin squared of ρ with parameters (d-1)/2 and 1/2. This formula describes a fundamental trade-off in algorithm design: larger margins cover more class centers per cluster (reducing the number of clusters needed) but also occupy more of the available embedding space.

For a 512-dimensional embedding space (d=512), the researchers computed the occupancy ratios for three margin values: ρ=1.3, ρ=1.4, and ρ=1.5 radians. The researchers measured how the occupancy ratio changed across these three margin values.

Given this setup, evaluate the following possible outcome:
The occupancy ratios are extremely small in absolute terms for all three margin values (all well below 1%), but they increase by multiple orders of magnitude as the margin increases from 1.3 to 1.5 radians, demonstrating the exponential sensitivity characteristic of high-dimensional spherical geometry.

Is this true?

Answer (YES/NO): NO